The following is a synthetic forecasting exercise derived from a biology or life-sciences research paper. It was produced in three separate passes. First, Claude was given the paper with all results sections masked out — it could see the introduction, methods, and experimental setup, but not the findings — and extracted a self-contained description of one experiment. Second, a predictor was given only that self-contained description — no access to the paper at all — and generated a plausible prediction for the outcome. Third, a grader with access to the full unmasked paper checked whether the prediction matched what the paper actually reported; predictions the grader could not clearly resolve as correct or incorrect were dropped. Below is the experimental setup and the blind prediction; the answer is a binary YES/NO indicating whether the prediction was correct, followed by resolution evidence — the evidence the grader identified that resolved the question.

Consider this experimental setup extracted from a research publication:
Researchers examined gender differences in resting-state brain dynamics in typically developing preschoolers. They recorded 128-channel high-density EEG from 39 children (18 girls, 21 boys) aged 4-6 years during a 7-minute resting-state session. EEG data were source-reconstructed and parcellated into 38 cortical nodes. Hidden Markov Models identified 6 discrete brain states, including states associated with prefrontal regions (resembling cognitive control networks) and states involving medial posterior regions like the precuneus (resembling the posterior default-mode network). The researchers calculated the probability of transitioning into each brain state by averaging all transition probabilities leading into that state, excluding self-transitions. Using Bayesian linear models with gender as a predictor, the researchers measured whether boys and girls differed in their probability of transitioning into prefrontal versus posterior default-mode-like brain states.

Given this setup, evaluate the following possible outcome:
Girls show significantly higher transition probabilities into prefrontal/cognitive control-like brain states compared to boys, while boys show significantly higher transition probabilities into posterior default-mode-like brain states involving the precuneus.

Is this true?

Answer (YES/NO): YES